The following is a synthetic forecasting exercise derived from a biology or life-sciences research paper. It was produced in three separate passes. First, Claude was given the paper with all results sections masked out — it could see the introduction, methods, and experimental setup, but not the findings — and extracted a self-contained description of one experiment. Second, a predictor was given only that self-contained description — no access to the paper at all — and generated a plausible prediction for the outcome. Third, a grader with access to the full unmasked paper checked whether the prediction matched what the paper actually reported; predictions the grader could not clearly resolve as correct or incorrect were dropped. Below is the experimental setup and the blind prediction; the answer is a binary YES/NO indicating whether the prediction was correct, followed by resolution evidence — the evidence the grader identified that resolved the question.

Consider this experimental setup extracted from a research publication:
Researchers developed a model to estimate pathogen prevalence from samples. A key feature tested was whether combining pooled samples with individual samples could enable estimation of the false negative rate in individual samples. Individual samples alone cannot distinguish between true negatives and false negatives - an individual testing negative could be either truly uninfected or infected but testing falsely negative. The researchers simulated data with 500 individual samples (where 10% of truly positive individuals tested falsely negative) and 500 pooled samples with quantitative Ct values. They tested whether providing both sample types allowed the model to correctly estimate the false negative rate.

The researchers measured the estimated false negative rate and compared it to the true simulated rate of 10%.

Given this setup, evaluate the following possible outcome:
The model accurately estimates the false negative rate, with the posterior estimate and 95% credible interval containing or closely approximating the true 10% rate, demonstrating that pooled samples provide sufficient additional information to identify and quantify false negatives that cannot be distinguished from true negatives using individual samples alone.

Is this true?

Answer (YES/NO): YES